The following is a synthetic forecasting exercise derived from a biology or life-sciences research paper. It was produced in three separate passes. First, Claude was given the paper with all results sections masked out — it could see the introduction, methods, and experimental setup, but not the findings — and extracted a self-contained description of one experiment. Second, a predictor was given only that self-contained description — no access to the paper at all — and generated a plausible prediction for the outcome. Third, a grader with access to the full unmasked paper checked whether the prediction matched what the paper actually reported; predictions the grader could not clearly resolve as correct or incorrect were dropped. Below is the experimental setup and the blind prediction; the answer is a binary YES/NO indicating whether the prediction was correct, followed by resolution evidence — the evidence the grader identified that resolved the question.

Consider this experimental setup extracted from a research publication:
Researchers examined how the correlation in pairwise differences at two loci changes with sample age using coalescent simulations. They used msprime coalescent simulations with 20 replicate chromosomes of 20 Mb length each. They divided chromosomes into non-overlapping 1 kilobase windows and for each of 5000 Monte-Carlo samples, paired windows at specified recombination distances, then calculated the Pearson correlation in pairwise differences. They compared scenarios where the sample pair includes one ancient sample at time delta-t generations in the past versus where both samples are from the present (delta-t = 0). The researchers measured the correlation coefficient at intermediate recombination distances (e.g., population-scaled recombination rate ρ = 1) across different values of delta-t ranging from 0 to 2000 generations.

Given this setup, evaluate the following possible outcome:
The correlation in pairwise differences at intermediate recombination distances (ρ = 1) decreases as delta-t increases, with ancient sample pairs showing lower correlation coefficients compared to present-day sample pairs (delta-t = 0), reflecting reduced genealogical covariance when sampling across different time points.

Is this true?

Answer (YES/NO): YES